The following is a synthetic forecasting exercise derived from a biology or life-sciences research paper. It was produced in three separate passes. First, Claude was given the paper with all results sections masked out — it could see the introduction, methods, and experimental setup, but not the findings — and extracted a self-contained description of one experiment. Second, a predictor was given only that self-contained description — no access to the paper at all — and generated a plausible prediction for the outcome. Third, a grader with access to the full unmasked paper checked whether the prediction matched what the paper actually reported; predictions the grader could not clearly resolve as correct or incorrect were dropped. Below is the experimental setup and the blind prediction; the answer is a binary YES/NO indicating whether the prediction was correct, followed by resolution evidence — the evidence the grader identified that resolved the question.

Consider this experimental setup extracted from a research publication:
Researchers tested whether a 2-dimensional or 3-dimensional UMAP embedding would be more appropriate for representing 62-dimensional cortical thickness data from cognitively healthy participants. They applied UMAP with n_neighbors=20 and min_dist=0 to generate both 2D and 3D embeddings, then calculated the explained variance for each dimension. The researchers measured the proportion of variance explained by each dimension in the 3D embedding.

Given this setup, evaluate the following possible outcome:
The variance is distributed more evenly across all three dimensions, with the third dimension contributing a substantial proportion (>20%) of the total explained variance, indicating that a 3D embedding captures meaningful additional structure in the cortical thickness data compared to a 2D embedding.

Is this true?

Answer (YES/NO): NO